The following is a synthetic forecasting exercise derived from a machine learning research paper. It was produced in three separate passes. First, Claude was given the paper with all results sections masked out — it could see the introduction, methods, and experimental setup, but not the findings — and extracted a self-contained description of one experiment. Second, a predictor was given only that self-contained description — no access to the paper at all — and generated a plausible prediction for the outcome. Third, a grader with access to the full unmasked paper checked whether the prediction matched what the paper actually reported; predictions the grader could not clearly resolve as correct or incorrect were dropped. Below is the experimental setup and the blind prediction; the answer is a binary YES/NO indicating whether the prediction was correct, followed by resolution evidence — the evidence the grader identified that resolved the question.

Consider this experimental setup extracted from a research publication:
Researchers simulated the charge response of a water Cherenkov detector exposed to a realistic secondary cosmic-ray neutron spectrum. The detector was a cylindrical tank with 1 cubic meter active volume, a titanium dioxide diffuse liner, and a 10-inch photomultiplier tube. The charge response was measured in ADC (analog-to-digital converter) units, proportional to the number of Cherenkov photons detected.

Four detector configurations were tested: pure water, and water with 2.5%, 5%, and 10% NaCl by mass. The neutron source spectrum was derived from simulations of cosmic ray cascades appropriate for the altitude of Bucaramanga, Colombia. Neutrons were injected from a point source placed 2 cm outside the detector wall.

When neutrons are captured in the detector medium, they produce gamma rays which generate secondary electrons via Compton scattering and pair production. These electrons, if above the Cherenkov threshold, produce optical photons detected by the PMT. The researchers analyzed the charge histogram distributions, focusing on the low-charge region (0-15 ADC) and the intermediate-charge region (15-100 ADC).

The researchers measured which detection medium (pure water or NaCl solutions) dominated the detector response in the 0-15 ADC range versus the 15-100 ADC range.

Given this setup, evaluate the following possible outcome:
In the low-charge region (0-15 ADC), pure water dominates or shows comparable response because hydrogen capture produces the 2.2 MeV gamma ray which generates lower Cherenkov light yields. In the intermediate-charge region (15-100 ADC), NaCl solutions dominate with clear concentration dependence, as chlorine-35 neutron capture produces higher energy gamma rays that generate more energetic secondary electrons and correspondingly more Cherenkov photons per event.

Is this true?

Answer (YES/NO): YES